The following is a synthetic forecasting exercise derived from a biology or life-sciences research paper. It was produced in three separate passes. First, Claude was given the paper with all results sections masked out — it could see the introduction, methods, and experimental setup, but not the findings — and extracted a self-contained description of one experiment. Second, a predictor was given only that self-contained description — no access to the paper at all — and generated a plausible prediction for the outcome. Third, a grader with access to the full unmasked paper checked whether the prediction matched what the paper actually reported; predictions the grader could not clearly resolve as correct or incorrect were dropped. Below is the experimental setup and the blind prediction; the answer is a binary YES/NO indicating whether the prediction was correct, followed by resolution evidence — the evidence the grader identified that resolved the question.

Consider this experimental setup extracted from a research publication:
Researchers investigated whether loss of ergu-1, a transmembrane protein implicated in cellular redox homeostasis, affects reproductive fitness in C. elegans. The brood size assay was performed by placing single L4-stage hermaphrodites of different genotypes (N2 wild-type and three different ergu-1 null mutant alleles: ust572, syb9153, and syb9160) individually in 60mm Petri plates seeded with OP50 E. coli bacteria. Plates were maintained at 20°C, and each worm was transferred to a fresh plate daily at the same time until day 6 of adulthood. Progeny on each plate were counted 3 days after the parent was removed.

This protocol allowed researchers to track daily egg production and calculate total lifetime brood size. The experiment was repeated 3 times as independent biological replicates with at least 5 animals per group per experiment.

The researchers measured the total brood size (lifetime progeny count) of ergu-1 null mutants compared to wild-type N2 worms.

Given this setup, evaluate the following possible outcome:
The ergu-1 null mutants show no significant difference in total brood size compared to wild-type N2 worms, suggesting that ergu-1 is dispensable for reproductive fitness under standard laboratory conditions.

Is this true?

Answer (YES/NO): NO